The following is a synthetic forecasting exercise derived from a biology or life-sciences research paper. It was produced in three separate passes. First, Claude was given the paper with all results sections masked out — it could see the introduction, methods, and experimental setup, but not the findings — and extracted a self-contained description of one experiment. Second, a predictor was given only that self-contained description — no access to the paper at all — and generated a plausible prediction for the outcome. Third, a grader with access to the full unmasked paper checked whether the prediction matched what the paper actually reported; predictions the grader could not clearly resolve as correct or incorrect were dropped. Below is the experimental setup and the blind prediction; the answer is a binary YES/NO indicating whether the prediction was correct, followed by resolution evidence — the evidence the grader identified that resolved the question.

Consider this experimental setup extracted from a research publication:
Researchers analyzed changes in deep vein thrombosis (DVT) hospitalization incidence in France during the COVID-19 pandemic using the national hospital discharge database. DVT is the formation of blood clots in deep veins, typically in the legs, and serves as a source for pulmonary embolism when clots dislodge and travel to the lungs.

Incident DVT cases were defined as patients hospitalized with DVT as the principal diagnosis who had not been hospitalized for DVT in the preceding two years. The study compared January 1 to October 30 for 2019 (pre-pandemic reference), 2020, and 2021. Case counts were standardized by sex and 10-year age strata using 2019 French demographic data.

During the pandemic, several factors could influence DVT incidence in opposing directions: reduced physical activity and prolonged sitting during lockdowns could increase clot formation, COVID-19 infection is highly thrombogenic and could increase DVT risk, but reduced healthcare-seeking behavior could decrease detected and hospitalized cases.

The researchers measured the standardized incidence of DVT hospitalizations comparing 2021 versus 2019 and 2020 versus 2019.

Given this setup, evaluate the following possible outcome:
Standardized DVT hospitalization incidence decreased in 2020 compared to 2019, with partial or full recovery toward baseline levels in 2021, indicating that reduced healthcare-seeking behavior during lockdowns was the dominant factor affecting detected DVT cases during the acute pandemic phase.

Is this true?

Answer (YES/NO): NO